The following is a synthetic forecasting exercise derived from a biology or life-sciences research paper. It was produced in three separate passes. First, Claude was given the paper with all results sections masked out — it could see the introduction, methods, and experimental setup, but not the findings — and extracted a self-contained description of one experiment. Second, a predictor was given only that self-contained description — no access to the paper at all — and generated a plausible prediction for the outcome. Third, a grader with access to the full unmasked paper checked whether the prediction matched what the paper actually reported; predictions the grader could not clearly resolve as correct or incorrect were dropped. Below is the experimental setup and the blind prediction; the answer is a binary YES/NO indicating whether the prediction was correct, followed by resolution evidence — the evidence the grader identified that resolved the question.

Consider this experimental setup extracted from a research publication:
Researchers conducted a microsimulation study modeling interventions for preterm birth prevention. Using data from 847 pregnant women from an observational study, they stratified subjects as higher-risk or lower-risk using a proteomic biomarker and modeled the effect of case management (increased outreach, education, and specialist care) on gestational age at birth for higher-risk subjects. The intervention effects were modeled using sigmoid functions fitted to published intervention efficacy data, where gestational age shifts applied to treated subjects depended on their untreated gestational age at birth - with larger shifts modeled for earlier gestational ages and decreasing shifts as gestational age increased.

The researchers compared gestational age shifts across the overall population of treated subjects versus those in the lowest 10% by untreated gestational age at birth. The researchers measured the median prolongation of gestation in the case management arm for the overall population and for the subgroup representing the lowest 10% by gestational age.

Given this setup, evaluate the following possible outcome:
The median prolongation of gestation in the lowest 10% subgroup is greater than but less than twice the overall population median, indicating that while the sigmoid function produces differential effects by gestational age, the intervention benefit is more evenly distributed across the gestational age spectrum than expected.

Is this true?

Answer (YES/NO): NO